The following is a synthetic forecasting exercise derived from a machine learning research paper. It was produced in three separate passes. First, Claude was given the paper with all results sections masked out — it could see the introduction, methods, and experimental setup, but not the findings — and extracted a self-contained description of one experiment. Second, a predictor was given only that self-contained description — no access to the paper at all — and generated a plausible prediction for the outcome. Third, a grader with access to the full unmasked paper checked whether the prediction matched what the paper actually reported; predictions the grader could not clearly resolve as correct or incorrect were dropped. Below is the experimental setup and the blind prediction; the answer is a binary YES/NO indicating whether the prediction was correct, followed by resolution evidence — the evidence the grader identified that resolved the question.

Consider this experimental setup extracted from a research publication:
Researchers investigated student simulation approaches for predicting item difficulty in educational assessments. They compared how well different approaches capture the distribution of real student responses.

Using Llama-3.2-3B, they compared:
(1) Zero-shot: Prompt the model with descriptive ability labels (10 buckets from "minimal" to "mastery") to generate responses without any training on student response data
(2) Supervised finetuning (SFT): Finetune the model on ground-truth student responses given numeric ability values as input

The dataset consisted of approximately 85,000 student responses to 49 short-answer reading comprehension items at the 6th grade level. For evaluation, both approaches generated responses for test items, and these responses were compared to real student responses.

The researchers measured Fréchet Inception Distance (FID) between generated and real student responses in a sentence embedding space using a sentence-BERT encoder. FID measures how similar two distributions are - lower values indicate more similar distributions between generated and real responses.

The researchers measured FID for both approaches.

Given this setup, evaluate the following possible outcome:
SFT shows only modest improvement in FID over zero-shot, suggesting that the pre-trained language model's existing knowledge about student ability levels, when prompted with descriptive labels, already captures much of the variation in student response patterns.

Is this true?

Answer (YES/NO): NO